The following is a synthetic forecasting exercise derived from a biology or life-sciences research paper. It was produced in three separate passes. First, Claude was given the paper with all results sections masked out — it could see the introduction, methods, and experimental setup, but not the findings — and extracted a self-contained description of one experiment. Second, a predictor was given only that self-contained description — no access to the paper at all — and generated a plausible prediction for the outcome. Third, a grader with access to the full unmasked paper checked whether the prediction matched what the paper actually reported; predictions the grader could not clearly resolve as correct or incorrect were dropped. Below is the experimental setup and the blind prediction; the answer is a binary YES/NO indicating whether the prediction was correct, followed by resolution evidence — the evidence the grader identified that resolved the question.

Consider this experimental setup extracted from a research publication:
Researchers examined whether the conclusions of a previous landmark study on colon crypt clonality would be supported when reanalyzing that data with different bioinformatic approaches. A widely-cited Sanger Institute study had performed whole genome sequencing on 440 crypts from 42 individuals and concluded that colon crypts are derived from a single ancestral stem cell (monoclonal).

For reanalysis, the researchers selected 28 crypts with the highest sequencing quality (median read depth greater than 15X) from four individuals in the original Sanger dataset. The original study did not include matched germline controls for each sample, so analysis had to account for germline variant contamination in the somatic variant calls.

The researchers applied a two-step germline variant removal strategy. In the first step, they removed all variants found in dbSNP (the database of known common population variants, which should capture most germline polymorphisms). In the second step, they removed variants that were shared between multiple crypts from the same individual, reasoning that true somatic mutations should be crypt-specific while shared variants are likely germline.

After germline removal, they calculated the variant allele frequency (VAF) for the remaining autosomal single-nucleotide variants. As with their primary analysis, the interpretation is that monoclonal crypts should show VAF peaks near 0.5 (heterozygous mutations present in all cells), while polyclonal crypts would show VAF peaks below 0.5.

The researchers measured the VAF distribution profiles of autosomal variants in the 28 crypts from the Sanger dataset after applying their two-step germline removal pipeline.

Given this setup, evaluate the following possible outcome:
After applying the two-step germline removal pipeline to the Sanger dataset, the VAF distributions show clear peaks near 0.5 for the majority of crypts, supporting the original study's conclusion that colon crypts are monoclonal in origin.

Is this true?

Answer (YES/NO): NO